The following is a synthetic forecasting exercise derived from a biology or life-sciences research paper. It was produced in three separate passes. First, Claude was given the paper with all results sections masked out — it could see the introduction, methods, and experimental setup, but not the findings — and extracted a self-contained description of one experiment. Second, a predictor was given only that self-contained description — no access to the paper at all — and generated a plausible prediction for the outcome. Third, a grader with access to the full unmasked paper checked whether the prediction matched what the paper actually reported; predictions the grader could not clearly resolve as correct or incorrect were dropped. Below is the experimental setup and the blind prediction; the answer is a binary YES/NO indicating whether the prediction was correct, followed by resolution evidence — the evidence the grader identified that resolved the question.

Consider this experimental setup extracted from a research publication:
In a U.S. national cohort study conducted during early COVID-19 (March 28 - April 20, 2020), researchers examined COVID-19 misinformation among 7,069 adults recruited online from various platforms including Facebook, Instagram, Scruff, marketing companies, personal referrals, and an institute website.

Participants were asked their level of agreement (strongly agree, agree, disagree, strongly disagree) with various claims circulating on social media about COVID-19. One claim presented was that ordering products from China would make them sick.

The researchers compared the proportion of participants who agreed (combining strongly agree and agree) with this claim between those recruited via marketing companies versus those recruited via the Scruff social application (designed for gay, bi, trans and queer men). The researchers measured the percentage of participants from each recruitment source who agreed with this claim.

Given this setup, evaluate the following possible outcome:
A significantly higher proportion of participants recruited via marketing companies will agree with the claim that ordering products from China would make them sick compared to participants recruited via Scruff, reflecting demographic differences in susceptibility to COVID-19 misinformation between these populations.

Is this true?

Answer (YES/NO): YES